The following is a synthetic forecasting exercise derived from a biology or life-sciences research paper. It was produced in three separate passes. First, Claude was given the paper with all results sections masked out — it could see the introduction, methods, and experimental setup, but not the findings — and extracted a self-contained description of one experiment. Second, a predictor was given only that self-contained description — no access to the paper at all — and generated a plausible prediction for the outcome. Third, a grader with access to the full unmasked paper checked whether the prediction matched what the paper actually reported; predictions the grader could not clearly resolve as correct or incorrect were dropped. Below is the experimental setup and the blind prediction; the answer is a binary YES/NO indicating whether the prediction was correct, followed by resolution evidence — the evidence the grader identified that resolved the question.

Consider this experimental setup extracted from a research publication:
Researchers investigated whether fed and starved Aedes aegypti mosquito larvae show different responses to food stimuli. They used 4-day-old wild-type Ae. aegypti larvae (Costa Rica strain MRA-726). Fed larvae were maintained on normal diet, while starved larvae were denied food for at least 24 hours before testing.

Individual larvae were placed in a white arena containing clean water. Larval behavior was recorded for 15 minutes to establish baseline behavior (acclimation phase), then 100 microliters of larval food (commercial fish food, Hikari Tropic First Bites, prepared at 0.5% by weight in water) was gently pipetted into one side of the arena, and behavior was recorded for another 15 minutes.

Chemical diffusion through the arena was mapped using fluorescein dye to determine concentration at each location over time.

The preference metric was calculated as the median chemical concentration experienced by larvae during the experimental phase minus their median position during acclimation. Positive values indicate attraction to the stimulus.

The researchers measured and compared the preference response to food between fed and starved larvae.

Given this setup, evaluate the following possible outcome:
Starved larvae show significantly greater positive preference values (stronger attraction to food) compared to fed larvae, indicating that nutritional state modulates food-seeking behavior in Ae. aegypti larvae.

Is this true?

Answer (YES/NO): YES